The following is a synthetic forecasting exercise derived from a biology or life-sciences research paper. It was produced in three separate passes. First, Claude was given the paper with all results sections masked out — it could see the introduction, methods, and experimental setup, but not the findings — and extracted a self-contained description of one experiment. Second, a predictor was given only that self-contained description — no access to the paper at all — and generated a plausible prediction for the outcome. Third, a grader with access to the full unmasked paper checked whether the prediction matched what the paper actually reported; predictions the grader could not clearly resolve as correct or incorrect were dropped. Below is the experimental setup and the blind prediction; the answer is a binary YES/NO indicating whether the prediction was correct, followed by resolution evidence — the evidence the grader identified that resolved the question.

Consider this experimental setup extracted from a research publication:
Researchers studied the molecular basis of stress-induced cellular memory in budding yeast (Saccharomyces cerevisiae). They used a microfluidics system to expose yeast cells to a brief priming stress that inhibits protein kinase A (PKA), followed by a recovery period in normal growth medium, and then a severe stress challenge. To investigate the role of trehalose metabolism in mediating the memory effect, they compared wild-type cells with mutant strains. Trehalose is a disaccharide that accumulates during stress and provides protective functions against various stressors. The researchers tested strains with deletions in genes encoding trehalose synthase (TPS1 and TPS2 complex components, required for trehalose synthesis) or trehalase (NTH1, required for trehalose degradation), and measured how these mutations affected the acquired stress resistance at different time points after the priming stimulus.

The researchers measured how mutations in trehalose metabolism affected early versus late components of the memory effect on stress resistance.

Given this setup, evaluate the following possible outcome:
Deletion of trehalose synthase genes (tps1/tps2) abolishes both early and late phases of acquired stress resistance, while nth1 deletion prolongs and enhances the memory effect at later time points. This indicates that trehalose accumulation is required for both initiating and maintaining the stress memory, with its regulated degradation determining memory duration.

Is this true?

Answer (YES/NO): NO